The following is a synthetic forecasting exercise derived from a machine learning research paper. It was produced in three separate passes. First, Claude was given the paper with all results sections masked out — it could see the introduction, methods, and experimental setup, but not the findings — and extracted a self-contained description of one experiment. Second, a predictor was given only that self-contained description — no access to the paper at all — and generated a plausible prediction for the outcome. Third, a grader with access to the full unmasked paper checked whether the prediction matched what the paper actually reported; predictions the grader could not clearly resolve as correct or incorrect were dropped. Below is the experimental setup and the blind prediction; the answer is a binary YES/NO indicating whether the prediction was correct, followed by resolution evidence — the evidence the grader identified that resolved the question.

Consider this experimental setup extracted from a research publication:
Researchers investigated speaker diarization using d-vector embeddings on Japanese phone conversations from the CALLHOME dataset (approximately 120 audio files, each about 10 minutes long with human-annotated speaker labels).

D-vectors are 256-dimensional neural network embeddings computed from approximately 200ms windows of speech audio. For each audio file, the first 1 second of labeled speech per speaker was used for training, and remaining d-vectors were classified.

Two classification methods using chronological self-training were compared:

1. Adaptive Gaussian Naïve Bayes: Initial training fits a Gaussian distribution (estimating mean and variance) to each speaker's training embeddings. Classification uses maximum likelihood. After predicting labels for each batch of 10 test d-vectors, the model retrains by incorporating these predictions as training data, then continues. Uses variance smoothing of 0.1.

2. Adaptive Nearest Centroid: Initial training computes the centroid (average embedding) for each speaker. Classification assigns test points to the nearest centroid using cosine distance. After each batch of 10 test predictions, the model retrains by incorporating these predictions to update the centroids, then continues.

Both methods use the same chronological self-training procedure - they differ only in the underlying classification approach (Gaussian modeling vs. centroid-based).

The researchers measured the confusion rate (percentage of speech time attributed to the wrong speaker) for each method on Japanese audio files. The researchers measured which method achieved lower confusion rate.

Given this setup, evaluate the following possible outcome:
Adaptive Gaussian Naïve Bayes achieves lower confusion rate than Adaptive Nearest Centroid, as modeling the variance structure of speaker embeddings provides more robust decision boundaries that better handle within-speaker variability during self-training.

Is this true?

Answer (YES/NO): NO